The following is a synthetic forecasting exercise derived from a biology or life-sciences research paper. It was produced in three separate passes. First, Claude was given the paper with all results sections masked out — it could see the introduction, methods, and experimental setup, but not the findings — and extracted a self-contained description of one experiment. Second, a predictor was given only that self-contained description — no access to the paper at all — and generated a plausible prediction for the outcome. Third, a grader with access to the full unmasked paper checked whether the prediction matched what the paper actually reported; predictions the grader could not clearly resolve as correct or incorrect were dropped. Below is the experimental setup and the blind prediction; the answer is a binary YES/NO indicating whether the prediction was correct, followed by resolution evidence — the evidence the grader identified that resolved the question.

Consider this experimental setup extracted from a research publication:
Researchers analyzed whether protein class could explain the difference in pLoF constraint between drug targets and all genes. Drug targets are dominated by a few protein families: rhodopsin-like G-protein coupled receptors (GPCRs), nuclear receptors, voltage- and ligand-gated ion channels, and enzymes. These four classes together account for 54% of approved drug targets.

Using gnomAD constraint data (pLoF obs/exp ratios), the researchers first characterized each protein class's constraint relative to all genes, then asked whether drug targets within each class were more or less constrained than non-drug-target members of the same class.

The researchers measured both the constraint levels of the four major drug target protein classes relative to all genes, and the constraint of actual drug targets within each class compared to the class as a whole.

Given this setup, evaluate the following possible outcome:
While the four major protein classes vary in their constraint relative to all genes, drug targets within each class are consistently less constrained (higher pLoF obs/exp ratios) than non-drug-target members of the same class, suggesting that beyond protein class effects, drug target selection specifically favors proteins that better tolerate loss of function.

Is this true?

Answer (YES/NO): NO